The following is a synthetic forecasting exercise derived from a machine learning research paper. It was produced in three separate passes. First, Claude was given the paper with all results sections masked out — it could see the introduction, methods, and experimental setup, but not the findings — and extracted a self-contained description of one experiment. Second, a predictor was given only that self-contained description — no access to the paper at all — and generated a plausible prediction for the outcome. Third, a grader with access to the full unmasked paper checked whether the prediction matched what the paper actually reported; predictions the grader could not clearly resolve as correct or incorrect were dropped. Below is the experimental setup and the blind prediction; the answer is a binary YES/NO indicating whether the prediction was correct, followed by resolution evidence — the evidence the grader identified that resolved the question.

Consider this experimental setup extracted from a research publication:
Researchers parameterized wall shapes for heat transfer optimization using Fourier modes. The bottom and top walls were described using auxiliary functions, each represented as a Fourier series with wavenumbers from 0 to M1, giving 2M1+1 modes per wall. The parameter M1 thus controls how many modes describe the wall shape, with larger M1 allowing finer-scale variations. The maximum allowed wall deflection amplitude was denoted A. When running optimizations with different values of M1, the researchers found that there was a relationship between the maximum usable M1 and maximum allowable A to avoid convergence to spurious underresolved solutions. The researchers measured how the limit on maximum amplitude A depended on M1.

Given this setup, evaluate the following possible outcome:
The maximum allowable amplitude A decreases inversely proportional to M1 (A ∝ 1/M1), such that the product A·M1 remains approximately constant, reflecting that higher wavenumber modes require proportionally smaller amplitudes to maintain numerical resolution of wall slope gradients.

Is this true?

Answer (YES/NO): NO